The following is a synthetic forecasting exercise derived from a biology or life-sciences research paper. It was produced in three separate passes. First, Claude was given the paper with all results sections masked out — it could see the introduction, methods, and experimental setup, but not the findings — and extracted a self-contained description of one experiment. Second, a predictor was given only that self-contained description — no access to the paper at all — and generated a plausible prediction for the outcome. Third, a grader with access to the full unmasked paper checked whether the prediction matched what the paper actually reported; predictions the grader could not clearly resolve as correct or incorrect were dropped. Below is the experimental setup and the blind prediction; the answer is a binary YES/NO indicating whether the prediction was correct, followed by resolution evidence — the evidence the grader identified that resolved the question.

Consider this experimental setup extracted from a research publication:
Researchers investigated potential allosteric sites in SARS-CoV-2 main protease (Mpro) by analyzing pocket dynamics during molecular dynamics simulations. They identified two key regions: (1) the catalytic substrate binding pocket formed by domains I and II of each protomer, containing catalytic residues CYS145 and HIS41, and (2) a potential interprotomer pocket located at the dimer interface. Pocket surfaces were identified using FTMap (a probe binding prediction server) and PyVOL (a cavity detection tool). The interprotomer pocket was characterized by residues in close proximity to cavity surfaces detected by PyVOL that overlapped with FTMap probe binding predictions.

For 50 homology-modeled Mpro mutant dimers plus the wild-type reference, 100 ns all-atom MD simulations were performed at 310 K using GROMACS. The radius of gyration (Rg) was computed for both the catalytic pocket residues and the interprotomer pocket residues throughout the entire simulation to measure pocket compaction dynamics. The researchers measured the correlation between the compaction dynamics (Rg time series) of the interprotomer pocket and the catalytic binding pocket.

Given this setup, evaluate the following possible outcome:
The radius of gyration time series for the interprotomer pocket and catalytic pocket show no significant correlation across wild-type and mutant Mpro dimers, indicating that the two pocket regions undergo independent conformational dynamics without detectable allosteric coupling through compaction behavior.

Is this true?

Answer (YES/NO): NO